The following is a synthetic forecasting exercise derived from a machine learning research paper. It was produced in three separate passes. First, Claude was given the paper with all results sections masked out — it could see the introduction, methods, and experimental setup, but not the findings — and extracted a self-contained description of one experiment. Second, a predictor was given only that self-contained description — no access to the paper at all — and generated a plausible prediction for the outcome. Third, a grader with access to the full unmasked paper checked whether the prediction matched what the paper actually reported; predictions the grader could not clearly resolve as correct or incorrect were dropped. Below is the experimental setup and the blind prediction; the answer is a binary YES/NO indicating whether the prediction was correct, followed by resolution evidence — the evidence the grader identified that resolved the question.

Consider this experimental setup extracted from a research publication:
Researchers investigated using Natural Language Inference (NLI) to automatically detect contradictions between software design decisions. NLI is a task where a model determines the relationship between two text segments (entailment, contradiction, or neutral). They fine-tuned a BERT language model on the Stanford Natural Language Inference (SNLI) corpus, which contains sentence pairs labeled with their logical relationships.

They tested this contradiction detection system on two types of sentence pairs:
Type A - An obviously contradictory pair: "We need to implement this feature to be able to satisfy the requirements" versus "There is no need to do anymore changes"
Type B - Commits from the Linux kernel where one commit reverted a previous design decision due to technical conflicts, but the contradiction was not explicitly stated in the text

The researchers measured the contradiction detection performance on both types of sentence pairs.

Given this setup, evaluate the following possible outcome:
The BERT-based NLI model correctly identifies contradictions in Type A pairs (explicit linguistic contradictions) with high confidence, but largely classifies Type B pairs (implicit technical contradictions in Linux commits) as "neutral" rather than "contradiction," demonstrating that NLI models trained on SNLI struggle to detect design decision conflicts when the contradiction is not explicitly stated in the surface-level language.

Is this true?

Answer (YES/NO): NO